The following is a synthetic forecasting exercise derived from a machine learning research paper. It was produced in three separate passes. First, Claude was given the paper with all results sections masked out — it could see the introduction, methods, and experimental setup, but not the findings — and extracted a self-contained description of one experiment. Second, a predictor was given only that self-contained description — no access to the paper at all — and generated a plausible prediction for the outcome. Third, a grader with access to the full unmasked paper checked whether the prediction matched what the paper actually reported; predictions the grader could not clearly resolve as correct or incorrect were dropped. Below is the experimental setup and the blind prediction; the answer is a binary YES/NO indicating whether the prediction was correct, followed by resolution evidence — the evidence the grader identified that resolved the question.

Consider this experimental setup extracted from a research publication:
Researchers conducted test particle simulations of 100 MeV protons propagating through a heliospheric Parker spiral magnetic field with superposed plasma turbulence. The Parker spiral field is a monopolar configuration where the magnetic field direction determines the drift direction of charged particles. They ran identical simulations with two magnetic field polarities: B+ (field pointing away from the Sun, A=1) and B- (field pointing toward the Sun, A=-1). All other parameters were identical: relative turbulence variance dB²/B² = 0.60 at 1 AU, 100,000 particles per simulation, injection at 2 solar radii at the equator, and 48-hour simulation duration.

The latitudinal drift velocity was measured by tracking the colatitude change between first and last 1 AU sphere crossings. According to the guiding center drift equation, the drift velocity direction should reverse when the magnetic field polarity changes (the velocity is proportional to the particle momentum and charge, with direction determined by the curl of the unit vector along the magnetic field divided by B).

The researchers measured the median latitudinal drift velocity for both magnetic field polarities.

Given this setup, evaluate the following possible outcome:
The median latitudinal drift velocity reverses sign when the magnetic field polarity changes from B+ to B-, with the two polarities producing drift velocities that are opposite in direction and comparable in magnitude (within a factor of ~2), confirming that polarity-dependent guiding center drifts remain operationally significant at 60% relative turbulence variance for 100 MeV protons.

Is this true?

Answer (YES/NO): YES